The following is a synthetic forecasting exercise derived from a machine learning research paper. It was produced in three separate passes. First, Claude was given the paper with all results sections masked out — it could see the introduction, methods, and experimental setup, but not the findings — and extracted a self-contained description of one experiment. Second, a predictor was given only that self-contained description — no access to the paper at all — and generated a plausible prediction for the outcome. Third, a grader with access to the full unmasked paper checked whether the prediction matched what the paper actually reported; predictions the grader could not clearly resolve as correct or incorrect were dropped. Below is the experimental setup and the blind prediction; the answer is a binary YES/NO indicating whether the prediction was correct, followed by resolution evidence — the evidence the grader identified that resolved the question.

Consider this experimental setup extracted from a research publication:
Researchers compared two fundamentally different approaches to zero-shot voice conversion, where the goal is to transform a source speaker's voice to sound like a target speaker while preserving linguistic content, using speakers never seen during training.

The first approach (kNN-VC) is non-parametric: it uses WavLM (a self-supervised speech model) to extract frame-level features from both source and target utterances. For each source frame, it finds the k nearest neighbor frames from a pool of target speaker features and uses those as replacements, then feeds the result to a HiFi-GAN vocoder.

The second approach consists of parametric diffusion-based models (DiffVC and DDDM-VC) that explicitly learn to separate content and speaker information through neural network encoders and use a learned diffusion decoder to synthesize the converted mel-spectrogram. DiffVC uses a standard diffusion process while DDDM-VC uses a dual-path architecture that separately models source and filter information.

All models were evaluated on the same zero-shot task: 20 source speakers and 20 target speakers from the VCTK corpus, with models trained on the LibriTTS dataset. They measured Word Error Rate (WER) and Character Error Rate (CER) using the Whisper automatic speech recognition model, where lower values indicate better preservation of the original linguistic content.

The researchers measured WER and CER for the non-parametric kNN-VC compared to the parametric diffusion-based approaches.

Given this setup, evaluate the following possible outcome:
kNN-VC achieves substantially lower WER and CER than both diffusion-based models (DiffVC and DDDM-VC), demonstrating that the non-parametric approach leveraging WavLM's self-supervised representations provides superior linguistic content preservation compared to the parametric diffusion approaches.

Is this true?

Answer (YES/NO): NO